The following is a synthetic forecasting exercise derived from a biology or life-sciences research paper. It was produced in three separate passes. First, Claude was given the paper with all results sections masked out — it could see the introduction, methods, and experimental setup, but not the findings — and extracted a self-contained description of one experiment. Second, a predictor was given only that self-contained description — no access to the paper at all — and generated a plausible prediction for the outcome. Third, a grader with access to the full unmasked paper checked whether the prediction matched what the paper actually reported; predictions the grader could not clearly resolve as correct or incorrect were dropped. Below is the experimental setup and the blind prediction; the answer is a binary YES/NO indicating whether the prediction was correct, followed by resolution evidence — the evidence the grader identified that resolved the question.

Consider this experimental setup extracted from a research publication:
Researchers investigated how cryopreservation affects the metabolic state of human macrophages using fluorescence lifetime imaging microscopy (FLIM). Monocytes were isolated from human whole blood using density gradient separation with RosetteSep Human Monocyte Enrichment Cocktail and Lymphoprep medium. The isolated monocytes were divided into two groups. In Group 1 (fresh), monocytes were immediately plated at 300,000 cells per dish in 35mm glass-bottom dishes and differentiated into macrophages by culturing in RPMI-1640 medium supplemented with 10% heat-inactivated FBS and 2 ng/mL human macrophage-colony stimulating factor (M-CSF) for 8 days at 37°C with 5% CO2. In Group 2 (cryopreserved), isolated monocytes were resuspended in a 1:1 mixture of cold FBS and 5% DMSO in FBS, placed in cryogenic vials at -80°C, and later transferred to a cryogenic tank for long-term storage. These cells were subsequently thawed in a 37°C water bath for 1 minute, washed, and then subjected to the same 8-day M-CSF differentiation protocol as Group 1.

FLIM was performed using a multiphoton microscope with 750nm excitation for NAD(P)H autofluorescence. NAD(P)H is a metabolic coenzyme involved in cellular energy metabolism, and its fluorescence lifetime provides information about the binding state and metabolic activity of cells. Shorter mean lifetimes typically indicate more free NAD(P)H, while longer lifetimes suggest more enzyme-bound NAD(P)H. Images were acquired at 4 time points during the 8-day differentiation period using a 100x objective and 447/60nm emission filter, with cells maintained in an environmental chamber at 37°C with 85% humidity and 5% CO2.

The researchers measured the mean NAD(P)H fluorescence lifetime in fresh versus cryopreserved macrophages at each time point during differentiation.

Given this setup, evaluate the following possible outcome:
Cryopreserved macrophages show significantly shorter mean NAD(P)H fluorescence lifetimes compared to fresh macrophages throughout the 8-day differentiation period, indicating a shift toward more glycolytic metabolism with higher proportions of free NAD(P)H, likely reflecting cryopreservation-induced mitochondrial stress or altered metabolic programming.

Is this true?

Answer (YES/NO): YES